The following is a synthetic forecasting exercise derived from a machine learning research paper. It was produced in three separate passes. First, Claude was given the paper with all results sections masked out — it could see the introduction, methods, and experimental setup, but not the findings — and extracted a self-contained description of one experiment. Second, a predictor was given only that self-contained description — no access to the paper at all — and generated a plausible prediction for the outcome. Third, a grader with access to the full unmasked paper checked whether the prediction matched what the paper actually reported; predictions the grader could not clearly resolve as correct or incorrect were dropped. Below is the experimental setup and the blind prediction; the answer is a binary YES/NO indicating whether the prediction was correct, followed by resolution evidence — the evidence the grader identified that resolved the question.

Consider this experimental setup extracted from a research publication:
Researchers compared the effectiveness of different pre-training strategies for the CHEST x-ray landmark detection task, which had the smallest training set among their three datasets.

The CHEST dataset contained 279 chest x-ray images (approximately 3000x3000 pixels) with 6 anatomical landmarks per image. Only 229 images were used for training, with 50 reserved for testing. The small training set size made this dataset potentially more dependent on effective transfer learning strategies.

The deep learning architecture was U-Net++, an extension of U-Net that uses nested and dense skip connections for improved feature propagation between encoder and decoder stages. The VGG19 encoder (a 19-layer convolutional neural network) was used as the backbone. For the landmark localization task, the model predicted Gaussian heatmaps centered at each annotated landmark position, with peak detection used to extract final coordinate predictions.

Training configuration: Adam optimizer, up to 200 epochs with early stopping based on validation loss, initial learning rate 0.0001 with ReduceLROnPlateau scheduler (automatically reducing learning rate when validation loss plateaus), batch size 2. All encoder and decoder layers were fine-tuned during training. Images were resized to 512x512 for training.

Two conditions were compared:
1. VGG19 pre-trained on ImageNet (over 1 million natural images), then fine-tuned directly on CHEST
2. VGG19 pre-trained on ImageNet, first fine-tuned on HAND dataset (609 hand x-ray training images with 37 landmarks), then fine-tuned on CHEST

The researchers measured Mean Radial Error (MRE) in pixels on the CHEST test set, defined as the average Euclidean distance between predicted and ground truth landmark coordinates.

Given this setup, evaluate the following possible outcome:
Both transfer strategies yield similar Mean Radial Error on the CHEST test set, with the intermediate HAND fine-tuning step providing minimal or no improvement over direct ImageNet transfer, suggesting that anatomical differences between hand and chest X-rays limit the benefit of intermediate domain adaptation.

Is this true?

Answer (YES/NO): NO